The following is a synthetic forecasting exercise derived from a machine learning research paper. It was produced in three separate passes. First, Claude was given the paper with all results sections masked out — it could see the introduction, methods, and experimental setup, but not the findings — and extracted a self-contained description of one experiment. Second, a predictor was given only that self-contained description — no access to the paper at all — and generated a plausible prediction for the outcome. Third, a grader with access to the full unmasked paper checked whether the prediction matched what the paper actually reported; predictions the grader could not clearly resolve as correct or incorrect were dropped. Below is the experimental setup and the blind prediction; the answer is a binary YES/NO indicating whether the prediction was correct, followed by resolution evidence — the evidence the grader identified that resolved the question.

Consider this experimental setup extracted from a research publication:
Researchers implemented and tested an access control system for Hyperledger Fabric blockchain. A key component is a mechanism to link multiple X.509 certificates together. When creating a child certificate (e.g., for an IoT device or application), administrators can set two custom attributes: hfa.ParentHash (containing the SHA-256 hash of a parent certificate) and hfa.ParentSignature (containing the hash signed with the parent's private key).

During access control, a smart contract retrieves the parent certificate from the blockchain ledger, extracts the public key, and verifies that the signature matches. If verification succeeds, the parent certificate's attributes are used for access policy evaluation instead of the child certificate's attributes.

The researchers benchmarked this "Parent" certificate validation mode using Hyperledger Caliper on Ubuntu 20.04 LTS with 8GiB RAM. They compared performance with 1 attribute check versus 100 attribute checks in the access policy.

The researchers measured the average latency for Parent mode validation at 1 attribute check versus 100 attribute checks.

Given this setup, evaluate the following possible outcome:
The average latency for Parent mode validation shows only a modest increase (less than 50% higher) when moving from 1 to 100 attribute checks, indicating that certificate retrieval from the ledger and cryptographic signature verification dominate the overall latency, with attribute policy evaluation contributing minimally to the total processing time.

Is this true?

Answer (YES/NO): NO